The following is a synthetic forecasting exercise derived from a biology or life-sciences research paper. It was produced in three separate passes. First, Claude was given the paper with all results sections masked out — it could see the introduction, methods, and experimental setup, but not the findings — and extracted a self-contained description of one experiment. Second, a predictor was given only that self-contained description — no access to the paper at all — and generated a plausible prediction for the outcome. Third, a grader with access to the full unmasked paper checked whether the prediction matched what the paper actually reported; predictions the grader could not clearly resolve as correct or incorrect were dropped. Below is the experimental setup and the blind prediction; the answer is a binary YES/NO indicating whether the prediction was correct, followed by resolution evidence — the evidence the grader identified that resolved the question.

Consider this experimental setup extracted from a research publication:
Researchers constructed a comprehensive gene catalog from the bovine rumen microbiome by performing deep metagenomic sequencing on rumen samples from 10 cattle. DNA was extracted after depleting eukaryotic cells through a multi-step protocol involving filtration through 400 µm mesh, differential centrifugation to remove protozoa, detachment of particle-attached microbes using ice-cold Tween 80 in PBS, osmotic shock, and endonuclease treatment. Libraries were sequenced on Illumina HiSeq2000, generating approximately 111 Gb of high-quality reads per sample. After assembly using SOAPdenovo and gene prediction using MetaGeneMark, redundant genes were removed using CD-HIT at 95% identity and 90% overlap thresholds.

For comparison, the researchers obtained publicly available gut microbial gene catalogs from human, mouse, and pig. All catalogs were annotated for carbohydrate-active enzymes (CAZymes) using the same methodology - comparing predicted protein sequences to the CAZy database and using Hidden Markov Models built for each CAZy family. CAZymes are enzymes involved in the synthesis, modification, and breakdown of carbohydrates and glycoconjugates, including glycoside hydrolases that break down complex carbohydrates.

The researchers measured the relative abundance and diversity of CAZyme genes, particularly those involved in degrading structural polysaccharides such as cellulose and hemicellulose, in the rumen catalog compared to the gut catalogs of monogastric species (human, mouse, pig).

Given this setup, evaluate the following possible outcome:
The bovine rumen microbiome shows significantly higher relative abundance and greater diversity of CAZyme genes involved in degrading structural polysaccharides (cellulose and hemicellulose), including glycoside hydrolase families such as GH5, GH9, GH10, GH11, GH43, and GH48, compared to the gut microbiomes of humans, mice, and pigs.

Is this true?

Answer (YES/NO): NO